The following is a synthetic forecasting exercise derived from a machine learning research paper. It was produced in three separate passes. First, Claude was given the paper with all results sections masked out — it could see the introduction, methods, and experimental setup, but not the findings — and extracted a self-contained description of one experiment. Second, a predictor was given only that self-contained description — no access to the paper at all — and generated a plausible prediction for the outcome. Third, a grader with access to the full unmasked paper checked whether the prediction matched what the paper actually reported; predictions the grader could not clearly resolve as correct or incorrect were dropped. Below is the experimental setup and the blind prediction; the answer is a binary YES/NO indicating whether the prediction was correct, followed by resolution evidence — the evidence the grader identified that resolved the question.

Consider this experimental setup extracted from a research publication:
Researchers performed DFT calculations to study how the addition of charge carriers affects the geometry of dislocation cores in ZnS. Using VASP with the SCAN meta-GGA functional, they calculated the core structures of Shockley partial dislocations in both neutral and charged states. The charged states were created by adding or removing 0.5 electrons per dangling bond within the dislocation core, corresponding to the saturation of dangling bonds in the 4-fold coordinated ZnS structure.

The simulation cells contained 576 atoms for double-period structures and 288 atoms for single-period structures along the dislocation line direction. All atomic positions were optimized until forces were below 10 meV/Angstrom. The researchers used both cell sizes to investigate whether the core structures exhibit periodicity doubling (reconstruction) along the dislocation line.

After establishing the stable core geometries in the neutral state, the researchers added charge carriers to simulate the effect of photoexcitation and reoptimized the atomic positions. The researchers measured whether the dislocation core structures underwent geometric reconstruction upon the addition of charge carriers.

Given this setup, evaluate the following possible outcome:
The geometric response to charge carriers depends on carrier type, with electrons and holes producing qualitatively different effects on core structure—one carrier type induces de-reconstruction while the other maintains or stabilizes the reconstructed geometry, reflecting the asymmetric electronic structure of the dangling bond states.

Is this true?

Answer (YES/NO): NO